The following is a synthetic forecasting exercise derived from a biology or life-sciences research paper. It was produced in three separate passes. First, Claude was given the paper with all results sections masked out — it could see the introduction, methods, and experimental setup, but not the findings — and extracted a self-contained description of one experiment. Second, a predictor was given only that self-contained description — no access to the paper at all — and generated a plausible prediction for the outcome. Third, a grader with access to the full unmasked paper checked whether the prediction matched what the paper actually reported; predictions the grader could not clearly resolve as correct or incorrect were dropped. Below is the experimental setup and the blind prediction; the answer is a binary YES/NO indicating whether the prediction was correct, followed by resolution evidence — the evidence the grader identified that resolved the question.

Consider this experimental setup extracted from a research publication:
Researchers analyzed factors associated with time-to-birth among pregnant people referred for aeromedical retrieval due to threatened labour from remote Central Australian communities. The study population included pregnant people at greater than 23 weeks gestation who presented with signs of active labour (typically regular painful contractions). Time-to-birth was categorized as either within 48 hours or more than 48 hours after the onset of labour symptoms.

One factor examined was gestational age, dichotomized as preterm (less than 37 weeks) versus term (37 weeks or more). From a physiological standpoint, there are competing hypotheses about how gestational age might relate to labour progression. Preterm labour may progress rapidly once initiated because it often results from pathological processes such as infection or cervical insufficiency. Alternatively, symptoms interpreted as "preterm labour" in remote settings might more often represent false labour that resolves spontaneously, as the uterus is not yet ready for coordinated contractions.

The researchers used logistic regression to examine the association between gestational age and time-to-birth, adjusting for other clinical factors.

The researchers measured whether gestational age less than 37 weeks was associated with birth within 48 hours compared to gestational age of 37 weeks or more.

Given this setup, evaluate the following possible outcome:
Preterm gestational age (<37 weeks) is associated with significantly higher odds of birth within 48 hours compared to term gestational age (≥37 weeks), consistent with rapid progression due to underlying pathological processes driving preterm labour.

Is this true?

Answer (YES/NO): NO